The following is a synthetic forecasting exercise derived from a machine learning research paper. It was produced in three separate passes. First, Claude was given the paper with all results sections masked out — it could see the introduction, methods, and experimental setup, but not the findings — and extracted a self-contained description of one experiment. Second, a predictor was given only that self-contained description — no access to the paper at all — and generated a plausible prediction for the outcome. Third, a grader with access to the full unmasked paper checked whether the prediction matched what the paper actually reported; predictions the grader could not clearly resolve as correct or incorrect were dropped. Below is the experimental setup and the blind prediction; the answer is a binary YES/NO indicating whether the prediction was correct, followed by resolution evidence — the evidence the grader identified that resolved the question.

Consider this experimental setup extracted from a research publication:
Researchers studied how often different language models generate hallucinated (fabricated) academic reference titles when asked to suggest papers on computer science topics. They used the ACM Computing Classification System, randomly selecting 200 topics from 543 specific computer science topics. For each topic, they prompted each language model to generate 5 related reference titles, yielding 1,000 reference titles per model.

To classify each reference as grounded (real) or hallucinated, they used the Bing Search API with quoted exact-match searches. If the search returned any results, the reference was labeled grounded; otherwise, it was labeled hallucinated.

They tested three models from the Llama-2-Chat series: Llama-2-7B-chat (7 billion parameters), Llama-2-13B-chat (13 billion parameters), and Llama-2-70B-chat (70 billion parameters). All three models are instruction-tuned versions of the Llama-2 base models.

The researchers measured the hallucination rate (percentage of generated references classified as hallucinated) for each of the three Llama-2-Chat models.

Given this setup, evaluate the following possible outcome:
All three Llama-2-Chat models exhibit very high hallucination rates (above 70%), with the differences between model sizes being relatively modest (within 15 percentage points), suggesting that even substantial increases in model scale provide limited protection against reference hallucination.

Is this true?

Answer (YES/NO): NO